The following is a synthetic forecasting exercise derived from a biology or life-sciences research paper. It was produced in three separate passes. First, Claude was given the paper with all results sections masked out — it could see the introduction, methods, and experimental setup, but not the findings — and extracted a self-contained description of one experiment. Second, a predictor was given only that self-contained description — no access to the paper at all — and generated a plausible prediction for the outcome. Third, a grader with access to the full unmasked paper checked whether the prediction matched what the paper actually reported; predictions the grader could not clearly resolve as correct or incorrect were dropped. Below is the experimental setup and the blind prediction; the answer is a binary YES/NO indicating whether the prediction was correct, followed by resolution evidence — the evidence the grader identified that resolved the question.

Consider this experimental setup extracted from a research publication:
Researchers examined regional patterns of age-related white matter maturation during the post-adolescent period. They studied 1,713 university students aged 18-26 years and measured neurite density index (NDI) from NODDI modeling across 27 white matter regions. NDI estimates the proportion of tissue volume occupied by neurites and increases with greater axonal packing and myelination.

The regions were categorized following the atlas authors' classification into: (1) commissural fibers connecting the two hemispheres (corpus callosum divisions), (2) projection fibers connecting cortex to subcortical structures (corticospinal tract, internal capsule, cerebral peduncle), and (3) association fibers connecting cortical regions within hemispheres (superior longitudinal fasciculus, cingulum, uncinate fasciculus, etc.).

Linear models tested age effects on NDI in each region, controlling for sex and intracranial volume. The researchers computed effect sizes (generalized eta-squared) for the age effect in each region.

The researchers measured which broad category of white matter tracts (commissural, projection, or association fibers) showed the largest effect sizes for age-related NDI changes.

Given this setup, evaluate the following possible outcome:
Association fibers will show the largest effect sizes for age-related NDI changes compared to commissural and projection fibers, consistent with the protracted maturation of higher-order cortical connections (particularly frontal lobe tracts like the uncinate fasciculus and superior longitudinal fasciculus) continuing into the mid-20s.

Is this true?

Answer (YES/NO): YES